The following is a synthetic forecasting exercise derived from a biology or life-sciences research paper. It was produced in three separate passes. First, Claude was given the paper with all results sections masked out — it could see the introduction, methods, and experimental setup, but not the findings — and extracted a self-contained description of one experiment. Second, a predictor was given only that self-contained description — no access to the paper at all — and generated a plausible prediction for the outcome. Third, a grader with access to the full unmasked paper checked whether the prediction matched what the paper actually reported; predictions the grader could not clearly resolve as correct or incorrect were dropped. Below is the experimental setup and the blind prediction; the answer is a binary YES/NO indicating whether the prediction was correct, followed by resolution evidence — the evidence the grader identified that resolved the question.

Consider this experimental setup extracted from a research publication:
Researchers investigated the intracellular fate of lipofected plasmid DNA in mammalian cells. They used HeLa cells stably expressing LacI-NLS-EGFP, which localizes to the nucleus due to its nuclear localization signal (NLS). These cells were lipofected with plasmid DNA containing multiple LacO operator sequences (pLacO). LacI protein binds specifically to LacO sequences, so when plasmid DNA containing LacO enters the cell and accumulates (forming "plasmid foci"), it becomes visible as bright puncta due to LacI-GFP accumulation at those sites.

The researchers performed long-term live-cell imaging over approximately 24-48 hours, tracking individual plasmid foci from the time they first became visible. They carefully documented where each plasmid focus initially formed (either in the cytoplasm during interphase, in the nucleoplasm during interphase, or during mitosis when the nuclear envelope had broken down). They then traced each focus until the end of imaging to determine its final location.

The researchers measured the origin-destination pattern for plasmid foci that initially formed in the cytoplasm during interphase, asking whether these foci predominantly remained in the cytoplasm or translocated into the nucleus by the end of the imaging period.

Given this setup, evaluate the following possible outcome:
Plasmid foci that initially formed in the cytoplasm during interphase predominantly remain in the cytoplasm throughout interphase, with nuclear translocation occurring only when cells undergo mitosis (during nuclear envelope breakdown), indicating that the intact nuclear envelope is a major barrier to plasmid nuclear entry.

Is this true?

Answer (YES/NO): NO